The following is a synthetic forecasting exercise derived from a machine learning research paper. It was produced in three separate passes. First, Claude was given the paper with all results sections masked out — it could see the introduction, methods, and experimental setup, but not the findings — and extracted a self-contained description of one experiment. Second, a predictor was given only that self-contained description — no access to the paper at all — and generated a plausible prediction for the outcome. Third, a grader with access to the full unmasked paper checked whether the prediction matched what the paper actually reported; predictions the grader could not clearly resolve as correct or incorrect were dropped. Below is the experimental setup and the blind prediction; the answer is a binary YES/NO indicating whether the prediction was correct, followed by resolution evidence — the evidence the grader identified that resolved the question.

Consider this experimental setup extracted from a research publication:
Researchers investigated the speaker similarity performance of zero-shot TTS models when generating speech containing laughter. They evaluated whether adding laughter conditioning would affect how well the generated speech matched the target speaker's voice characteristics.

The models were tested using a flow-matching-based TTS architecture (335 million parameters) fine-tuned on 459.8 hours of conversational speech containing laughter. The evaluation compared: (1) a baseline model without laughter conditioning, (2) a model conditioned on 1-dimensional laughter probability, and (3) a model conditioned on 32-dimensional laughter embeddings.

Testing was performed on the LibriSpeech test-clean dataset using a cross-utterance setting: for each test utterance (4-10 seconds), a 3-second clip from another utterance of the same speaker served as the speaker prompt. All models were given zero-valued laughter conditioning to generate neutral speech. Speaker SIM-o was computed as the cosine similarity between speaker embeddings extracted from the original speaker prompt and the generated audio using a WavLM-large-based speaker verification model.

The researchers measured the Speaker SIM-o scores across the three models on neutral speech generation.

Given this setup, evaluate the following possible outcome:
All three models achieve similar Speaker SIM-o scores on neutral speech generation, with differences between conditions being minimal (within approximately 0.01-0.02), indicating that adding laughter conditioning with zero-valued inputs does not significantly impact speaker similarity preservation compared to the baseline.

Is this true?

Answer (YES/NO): YES